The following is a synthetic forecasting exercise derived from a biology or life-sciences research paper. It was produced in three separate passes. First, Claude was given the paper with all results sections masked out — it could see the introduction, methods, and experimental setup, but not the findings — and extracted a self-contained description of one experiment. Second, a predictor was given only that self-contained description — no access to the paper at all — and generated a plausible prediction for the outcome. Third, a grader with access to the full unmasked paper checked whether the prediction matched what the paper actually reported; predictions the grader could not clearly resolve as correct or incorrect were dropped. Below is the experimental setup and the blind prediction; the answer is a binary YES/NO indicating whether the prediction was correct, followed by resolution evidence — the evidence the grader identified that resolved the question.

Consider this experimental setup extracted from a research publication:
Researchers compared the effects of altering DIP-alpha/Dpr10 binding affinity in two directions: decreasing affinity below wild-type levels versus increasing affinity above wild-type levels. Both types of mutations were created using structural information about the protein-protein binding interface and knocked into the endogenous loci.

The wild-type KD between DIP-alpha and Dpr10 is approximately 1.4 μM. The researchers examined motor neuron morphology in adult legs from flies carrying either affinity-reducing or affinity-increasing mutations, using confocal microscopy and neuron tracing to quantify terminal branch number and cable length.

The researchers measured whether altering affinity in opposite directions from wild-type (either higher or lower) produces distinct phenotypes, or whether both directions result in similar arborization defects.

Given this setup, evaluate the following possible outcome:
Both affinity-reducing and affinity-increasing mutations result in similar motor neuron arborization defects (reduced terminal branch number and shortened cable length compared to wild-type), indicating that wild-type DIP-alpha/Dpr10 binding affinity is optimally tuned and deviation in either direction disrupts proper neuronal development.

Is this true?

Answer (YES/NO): YES